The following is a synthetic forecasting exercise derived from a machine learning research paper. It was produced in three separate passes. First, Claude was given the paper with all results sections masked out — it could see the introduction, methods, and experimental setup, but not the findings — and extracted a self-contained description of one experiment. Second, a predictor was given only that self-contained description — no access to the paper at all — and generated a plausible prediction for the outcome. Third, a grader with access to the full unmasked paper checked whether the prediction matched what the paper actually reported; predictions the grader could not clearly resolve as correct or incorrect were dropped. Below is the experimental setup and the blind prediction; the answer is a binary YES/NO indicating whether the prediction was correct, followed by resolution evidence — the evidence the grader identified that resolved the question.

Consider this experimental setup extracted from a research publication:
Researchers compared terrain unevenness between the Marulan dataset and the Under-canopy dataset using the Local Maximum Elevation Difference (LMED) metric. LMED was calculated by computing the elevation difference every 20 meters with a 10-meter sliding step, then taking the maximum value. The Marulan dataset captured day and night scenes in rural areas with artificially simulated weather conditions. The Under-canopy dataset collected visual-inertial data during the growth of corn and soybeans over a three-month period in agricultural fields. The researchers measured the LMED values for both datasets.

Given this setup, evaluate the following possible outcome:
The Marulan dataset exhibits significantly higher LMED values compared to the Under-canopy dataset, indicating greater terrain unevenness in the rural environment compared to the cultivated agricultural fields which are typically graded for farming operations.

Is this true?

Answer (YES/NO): YES